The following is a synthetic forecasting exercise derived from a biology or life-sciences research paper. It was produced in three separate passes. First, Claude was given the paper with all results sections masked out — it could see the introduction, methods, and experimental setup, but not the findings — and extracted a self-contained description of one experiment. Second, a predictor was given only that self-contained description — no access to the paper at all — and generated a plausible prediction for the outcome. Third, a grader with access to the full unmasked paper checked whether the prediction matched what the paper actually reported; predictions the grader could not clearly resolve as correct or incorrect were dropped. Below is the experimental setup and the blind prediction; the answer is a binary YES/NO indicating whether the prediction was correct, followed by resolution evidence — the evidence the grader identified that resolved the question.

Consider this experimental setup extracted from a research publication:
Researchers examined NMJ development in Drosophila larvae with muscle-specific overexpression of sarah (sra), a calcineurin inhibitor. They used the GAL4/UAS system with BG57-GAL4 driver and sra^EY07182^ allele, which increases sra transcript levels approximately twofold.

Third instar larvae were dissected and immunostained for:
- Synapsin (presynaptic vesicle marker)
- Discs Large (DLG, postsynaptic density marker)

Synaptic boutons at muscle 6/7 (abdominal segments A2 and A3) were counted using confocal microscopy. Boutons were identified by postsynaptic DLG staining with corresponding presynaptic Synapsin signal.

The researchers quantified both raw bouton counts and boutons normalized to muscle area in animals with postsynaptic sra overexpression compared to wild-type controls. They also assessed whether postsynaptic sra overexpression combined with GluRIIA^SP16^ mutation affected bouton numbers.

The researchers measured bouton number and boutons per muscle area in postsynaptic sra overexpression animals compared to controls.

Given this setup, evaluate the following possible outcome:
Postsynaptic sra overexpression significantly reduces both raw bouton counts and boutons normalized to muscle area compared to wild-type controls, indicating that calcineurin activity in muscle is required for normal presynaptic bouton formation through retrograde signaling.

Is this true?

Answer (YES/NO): NO